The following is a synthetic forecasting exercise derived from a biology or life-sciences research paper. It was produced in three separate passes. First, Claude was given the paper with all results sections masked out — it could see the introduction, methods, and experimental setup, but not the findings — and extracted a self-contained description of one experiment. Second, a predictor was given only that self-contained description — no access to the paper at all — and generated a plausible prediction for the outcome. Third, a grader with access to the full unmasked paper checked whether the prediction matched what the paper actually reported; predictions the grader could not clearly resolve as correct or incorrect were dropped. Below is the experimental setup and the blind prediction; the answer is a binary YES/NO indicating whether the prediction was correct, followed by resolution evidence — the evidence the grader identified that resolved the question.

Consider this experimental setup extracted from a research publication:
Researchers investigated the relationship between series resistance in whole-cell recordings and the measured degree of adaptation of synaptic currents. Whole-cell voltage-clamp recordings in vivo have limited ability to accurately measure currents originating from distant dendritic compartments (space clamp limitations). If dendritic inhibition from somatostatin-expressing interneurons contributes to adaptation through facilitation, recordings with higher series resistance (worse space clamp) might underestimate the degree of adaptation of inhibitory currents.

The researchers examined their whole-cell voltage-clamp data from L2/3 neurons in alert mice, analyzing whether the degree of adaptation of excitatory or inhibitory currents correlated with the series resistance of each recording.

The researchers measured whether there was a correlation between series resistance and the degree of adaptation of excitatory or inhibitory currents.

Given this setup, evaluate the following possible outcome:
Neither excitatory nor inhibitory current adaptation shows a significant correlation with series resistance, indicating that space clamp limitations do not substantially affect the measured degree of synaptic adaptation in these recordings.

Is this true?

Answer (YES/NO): YES